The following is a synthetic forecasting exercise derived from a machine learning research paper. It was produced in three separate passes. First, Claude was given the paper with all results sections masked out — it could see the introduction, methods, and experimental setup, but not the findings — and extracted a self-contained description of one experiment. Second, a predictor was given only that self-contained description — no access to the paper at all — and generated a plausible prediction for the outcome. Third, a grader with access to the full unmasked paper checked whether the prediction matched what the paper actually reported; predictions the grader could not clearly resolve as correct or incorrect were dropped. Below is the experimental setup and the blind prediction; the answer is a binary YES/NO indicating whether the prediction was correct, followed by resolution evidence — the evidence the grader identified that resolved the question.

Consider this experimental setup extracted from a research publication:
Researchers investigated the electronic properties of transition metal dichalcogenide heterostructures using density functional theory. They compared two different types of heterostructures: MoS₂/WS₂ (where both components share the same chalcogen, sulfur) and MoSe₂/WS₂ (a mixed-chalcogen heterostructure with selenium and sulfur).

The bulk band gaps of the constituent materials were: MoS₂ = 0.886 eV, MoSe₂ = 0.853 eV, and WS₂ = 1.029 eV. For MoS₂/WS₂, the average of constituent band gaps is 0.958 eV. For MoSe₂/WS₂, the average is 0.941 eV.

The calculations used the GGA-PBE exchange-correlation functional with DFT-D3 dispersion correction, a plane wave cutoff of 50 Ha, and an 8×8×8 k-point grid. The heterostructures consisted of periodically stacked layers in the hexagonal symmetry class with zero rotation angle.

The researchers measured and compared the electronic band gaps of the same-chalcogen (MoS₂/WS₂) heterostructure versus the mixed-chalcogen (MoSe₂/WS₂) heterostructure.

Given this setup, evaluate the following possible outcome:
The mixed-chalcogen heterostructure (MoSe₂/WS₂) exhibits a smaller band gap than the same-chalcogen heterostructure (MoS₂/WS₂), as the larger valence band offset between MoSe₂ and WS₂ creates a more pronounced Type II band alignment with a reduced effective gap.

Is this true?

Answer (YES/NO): YES